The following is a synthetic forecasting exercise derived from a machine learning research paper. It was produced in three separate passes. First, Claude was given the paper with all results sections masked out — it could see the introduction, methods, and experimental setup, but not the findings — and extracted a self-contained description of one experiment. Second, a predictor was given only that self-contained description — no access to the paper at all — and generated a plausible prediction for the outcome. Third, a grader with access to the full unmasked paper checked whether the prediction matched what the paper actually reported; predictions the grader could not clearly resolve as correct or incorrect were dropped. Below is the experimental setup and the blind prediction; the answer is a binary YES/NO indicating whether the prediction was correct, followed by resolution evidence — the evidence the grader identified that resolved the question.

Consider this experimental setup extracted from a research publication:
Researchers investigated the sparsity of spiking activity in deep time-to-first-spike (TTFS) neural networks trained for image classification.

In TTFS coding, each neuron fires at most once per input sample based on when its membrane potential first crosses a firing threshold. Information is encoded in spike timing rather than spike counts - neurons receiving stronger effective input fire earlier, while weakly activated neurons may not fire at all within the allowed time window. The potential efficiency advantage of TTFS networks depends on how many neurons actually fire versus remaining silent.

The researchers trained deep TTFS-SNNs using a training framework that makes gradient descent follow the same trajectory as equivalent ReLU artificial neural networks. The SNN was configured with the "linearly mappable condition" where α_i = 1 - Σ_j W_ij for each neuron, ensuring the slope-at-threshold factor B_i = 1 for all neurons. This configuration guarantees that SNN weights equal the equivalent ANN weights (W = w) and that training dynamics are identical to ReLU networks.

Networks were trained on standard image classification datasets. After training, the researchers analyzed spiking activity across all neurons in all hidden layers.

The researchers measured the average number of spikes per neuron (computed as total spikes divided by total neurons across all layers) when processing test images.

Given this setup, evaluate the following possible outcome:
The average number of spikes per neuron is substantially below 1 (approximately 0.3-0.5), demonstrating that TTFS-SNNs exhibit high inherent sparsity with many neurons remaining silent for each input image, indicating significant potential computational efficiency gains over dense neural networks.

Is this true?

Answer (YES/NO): NO